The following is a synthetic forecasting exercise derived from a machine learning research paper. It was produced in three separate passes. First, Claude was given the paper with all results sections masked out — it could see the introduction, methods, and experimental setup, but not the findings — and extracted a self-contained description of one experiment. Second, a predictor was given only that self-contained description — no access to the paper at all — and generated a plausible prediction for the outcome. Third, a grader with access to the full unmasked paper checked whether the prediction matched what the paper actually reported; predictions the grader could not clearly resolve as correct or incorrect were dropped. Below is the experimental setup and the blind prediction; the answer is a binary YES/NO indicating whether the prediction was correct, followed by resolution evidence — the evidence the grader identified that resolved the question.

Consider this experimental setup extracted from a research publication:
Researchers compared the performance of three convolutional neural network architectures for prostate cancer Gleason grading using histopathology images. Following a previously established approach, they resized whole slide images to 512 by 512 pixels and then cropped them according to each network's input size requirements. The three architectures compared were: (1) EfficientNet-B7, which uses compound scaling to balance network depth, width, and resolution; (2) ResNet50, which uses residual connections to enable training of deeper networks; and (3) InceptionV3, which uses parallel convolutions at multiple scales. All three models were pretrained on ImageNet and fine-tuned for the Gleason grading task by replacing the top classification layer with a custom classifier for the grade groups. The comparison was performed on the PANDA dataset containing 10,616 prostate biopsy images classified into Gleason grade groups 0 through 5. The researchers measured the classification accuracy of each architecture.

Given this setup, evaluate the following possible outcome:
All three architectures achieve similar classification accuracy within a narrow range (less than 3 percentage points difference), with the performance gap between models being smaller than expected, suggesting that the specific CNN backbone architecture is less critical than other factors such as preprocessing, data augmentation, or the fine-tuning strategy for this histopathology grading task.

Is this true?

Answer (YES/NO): NO